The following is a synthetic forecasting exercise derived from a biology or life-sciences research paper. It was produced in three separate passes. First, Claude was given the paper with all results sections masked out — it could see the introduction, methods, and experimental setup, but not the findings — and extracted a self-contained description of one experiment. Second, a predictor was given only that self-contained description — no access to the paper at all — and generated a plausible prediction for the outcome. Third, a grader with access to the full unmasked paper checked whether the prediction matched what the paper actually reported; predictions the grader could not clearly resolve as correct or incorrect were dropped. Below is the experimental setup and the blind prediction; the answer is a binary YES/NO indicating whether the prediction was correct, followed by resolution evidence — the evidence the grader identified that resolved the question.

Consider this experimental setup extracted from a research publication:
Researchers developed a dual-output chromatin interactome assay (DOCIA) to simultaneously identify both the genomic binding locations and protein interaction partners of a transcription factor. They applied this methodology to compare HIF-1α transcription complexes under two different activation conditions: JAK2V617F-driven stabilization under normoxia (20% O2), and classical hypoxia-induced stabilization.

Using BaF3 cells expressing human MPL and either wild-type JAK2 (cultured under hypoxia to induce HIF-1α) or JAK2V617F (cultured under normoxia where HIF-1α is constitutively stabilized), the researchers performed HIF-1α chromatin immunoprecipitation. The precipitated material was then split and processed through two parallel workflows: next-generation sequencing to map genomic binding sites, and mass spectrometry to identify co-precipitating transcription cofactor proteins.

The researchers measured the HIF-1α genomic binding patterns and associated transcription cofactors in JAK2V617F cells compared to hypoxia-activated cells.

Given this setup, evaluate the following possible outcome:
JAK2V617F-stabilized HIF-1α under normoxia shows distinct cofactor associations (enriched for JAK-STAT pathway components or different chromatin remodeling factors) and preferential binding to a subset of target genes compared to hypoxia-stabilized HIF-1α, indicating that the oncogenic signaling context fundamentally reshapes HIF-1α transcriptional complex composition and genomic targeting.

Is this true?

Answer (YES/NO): NO